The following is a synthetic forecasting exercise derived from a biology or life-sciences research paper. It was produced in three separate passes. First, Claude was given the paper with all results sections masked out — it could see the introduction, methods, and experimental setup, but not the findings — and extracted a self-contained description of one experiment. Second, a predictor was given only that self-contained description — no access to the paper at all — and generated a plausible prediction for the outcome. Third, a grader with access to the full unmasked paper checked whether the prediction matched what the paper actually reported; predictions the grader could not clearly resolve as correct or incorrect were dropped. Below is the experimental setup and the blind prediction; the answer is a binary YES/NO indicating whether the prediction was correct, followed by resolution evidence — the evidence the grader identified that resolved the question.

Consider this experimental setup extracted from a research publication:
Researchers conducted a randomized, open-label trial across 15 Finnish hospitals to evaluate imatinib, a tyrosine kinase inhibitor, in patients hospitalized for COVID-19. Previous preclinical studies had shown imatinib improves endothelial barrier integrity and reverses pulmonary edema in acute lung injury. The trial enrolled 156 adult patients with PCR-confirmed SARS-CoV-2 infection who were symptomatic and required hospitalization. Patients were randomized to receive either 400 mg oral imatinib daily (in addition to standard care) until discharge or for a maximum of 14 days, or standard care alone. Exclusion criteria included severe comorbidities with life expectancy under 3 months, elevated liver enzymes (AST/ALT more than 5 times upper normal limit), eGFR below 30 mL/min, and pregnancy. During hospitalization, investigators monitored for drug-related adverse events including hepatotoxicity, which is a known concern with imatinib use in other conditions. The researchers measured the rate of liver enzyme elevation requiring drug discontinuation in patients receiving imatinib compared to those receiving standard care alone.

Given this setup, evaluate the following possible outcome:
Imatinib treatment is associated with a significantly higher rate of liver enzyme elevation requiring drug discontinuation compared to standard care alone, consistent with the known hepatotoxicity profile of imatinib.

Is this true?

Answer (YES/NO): NO